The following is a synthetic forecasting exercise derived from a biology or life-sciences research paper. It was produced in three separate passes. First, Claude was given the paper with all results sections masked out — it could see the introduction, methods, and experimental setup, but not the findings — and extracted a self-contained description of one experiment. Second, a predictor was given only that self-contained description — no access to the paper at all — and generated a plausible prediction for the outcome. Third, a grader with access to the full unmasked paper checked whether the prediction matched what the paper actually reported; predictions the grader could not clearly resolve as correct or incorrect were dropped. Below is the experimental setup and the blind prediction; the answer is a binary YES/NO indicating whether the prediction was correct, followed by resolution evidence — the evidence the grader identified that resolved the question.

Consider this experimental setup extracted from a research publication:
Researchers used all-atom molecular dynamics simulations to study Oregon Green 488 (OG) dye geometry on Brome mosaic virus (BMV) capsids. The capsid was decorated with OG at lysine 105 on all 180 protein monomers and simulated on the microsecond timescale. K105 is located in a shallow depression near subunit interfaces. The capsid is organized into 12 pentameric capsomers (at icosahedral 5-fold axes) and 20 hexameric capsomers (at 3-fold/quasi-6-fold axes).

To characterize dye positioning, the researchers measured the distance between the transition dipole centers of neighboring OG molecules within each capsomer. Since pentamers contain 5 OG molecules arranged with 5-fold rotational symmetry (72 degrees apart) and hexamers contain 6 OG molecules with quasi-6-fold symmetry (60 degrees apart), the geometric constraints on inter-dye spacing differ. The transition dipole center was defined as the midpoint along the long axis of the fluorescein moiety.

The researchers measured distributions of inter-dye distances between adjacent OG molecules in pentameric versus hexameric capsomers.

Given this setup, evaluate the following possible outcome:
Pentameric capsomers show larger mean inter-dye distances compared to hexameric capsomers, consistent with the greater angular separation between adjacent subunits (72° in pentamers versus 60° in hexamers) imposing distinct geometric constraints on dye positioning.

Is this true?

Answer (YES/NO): NO